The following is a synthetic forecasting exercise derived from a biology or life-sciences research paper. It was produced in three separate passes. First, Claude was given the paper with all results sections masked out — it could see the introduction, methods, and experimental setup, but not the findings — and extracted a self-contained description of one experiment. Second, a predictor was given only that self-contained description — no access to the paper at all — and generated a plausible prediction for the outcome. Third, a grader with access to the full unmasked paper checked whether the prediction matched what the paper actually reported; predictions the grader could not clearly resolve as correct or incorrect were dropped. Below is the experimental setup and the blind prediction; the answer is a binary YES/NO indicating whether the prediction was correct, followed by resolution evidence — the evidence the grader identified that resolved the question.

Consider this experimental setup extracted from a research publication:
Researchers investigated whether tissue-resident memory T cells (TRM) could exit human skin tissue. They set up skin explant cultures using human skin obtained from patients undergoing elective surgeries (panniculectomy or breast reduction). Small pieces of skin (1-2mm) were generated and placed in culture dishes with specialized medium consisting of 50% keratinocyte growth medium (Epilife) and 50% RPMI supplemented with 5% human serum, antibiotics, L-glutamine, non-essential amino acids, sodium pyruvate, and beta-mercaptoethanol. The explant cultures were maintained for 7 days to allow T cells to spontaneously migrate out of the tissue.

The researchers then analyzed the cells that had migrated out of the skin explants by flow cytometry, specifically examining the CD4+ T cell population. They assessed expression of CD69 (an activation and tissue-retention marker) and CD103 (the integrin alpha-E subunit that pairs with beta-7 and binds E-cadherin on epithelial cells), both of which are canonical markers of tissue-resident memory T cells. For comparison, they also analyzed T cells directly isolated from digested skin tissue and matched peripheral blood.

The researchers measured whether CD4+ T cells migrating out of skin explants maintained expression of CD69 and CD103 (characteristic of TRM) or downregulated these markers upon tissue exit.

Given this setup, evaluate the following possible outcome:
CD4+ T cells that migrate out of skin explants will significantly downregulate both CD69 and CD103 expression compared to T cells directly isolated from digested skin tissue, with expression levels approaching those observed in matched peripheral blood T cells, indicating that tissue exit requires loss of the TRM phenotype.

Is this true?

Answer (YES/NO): NO